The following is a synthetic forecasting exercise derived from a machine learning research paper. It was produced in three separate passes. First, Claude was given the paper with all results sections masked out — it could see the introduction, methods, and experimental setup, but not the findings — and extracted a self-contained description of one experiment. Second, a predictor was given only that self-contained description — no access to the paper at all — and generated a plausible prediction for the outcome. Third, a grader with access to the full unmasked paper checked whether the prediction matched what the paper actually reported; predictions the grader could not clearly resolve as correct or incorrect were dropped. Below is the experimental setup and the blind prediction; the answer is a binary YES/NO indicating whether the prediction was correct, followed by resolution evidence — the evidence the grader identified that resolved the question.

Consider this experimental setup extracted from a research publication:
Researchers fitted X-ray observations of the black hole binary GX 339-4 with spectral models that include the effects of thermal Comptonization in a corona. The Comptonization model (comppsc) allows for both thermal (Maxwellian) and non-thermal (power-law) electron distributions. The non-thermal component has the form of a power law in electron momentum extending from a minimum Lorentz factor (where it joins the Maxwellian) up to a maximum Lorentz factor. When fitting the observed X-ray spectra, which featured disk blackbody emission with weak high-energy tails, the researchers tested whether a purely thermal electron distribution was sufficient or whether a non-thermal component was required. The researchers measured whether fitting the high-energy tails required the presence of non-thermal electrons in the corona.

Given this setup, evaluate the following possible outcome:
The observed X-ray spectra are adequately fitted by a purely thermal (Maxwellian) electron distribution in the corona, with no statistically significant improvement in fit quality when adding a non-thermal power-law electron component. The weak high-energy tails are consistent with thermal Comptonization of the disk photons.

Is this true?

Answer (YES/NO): NO